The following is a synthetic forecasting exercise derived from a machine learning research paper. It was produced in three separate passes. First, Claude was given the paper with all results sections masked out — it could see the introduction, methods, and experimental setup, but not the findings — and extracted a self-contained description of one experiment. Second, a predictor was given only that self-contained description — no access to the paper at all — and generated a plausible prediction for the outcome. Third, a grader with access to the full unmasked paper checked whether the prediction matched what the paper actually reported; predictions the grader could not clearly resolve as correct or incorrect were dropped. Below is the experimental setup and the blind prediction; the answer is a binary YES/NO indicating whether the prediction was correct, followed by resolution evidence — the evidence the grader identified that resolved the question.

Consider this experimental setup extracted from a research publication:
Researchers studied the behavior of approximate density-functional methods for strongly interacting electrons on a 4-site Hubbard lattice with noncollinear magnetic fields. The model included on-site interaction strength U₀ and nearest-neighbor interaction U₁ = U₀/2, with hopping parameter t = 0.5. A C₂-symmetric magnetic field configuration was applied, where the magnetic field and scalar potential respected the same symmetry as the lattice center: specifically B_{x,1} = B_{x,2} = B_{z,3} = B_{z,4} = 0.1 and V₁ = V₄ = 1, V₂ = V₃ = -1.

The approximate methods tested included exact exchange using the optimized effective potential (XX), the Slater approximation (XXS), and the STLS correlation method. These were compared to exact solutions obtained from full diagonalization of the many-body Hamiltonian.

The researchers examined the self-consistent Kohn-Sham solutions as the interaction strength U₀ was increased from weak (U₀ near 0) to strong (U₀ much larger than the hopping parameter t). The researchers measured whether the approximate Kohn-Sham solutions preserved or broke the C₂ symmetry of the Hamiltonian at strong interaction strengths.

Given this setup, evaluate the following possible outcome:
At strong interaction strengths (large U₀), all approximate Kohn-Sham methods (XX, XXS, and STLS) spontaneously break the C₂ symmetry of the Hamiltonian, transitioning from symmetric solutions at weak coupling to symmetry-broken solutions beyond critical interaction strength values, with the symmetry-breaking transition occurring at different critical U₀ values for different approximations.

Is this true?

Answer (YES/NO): YES